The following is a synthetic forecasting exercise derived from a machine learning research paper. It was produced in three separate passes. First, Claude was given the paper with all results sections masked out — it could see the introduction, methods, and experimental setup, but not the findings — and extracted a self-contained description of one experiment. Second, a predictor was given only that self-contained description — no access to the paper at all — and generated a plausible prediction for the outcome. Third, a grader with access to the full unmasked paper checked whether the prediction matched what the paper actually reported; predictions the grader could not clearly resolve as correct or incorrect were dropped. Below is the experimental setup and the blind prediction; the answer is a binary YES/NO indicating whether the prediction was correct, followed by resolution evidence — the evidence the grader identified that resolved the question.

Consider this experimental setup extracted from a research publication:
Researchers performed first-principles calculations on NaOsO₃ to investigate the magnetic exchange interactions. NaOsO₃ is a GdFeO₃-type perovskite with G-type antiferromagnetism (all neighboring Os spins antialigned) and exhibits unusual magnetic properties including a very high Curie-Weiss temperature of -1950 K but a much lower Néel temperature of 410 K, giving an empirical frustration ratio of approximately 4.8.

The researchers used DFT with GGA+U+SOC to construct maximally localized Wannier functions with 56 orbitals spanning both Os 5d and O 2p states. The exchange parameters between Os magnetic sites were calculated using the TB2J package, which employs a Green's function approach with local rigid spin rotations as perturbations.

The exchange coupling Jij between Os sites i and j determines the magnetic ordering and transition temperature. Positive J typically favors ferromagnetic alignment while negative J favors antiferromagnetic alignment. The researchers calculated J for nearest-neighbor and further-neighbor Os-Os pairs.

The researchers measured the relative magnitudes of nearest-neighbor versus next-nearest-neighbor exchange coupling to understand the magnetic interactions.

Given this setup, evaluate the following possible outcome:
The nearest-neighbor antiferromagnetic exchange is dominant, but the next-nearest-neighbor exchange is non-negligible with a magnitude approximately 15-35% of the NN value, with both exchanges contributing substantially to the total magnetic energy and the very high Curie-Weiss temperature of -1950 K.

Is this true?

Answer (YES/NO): NO